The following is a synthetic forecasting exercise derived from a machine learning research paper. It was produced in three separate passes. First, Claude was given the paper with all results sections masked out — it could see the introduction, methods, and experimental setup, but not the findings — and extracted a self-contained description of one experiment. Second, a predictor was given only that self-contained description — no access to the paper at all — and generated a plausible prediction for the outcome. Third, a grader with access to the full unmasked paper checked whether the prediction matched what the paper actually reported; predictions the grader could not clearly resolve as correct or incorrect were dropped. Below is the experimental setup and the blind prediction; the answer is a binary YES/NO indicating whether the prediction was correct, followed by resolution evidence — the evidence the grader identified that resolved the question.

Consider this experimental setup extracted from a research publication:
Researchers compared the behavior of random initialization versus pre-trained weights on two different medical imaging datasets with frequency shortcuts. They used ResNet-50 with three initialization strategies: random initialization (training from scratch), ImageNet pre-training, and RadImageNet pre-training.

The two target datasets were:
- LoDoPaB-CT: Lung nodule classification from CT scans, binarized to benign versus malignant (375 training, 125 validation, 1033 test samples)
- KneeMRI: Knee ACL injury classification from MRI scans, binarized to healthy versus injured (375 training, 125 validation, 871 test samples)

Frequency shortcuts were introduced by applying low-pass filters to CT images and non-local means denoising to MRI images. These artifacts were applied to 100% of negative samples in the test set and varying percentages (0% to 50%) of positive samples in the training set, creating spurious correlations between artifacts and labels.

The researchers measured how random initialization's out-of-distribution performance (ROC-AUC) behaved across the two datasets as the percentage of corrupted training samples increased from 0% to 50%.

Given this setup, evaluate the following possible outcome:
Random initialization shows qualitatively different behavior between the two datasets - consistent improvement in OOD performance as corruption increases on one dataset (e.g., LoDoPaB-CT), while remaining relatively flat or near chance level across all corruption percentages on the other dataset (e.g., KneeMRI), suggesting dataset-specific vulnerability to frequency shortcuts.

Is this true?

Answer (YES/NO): NO